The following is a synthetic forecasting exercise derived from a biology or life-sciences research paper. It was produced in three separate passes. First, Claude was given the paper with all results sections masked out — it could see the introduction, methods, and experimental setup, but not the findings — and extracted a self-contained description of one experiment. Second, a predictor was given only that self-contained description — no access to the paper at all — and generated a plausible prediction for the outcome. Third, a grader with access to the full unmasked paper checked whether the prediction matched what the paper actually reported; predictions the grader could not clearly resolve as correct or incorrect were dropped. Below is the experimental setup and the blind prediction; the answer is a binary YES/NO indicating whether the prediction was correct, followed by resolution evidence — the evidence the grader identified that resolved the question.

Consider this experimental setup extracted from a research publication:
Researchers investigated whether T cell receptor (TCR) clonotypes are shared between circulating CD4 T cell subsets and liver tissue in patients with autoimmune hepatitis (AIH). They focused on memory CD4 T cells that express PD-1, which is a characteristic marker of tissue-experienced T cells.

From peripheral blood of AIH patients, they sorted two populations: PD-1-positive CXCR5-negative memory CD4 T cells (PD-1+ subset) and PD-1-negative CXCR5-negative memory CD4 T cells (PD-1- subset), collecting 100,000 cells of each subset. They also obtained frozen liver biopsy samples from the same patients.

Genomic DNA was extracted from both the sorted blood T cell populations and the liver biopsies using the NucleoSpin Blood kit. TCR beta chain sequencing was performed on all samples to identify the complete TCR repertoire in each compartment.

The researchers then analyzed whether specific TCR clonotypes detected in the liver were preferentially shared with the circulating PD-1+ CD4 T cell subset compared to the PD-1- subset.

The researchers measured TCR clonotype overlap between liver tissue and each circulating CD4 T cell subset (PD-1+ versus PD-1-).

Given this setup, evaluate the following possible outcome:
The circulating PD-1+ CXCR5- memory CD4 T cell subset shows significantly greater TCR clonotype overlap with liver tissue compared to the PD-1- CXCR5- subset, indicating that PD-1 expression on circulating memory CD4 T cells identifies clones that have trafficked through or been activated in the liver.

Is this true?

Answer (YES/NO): YES